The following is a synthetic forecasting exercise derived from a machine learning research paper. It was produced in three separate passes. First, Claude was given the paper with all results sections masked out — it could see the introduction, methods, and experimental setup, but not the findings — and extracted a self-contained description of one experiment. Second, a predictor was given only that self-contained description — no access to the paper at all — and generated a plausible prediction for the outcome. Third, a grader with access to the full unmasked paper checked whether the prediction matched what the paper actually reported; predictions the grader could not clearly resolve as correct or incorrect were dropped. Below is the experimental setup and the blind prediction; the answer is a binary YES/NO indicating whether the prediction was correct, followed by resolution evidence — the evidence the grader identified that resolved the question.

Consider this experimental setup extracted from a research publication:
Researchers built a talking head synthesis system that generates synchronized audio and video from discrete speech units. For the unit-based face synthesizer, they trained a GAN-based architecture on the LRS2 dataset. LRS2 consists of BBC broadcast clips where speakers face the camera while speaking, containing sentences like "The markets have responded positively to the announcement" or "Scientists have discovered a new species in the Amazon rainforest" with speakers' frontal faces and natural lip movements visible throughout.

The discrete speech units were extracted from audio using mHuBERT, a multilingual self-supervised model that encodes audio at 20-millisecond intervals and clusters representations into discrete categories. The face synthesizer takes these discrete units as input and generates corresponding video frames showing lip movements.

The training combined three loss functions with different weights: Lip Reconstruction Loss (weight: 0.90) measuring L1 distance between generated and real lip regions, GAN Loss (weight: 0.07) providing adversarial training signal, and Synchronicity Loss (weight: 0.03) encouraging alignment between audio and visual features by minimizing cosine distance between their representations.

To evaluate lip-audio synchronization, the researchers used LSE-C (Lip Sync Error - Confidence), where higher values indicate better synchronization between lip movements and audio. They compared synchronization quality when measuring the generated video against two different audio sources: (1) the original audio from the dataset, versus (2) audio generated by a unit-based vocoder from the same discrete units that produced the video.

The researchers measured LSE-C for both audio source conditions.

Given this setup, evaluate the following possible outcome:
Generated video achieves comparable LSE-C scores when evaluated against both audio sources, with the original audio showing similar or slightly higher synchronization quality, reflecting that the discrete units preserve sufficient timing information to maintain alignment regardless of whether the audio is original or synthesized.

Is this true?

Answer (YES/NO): YES